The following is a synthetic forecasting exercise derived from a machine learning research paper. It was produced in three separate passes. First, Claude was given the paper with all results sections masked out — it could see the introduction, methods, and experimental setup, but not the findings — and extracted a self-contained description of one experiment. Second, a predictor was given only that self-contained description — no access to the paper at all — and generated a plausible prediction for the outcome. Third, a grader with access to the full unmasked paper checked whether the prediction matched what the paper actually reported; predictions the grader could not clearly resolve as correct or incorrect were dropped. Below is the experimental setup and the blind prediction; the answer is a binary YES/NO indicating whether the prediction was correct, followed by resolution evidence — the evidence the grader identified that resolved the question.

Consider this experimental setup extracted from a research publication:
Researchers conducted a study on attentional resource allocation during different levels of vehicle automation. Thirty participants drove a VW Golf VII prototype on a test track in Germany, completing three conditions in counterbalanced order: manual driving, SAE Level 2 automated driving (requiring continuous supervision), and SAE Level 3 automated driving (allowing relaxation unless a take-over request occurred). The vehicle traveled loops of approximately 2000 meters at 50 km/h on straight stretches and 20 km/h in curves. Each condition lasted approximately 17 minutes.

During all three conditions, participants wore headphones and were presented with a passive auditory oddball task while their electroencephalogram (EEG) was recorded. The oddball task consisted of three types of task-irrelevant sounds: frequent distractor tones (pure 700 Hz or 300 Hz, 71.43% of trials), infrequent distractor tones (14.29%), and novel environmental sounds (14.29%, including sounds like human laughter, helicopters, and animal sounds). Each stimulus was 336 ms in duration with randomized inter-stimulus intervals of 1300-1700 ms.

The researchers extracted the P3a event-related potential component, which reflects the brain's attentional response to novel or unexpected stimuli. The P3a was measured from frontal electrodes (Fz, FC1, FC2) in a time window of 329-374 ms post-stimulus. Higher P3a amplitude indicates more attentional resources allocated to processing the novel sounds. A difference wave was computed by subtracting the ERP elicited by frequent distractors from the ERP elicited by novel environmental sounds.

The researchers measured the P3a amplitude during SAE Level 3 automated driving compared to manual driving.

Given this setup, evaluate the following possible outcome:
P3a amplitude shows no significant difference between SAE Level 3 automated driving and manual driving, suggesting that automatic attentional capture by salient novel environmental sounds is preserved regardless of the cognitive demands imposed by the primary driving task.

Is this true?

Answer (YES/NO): NO